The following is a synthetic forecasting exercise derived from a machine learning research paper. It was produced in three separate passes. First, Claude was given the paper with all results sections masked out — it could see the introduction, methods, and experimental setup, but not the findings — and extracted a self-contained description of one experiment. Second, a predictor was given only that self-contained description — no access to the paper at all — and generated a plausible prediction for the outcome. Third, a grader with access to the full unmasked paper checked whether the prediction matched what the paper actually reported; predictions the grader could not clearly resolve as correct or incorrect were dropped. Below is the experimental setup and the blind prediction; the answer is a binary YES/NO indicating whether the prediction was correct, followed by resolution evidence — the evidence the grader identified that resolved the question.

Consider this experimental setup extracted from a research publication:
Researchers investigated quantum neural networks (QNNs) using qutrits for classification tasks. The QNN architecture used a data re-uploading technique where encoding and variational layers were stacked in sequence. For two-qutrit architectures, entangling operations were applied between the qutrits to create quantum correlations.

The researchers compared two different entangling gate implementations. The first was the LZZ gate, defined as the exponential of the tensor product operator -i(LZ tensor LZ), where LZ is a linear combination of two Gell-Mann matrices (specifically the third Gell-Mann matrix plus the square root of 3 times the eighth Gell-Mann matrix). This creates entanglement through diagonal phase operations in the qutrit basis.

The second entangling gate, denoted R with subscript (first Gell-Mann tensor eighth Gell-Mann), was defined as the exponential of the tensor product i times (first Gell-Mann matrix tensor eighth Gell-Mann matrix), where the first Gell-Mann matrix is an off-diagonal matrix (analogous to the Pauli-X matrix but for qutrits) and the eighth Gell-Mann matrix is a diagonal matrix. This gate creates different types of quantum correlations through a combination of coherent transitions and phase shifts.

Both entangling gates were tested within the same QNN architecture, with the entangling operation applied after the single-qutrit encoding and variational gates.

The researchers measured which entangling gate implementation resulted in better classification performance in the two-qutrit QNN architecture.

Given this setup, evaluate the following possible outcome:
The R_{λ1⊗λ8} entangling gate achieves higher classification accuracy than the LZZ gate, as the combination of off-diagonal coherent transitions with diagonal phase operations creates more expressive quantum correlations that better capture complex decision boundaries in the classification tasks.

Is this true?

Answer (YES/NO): YES